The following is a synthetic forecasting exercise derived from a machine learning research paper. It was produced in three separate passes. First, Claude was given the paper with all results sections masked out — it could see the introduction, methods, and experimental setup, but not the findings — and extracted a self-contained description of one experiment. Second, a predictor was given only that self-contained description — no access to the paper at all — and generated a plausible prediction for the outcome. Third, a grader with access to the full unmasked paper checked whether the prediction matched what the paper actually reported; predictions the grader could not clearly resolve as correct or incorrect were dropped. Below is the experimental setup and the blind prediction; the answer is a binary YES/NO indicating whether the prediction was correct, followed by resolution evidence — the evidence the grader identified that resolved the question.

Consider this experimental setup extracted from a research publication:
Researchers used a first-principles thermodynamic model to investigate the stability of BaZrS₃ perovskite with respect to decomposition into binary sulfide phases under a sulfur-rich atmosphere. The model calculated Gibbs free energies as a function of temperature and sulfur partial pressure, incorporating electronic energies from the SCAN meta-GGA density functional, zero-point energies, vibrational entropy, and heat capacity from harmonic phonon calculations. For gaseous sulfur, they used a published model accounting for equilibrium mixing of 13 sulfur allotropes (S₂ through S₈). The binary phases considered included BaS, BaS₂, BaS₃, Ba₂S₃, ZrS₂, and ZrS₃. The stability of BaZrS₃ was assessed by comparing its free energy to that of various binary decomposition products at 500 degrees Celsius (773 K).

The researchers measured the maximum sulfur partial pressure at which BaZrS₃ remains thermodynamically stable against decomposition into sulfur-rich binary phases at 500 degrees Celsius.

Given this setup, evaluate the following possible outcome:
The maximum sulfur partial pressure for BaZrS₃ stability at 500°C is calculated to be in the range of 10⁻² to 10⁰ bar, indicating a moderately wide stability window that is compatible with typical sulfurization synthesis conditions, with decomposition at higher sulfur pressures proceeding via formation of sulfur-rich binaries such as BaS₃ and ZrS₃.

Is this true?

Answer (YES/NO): NO